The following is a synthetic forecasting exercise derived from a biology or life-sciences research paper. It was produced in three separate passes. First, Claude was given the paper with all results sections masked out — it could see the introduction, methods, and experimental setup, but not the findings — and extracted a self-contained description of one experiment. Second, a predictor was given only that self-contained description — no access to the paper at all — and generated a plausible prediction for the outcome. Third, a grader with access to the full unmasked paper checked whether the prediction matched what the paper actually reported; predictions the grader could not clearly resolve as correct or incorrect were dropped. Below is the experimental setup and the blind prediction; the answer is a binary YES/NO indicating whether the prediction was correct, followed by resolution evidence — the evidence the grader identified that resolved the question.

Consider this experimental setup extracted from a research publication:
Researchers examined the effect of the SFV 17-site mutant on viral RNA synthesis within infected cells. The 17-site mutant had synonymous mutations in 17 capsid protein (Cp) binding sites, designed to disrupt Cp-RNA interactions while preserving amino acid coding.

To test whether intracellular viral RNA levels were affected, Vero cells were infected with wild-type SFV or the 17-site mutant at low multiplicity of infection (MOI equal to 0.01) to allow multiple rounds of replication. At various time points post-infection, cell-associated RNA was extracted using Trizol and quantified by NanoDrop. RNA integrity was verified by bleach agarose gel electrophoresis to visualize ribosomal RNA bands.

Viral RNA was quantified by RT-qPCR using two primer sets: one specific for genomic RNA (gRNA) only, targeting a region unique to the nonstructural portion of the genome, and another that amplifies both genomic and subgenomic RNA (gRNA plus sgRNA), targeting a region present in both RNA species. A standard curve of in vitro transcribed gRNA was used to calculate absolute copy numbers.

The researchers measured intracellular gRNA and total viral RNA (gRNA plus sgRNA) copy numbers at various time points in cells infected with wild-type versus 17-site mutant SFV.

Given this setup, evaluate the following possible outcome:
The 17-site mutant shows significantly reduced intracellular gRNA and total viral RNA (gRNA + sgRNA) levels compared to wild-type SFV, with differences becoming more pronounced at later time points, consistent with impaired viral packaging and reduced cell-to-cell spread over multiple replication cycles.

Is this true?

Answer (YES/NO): NO